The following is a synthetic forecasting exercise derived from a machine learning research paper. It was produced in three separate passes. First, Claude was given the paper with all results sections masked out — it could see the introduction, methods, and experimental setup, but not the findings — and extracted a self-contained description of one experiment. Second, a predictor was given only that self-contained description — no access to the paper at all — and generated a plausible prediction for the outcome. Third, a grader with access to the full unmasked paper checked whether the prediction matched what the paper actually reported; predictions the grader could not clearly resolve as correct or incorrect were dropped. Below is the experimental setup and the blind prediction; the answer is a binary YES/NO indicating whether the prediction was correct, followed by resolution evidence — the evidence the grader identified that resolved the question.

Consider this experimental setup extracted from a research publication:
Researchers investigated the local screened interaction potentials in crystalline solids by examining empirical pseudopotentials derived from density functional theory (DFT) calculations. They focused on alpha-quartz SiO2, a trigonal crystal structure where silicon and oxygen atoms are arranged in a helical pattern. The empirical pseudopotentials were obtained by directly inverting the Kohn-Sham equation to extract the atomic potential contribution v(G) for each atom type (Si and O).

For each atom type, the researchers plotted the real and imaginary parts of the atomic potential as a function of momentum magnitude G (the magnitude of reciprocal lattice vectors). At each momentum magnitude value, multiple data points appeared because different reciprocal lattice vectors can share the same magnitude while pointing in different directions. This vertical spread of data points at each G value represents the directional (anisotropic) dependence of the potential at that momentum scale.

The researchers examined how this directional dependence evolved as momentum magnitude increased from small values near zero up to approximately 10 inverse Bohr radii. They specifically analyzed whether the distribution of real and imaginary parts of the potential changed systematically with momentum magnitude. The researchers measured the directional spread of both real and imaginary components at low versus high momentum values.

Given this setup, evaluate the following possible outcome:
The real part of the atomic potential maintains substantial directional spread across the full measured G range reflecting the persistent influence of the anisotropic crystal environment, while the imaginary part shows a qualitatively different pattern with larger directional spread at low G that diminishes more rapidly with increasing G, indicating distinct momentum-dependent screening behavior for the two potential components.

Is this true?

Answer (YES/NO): NO